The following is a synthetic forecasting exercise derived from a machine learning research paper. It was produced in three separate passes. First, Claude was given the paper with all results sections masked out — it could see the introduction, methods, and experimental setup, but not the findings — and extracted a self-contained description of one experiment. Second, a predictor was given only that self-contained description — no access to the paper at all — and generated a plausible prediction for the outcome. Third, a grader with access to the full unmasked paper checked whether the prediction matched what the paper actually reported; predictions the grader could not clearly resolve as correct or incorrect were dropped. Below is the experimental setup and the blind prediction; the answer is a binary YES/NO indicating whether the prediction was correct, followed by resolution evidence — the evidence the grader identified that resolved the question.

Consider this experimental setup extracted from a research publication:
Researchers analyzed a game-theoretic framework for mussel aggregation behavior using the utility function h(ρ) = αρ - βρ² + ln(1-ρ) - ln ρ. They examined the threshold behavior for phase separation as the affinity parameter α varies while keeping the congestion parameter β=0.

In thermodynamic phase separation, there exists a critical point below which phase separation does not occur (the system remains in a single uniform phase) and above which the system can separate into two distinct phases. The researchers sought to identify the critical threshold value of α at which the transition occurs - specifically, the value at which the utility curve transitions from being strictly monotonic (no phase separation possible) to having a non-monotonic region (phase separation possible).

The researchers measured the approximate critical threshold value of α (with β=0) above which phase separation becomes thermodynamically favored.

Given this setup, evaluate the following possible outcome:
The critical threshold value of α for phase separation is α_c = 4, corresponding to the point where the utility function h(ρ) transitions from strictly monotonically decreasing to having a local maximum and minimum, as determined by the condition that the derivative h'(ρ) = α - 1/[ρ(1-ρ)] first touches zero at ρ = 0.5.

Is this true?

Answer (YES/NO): YES